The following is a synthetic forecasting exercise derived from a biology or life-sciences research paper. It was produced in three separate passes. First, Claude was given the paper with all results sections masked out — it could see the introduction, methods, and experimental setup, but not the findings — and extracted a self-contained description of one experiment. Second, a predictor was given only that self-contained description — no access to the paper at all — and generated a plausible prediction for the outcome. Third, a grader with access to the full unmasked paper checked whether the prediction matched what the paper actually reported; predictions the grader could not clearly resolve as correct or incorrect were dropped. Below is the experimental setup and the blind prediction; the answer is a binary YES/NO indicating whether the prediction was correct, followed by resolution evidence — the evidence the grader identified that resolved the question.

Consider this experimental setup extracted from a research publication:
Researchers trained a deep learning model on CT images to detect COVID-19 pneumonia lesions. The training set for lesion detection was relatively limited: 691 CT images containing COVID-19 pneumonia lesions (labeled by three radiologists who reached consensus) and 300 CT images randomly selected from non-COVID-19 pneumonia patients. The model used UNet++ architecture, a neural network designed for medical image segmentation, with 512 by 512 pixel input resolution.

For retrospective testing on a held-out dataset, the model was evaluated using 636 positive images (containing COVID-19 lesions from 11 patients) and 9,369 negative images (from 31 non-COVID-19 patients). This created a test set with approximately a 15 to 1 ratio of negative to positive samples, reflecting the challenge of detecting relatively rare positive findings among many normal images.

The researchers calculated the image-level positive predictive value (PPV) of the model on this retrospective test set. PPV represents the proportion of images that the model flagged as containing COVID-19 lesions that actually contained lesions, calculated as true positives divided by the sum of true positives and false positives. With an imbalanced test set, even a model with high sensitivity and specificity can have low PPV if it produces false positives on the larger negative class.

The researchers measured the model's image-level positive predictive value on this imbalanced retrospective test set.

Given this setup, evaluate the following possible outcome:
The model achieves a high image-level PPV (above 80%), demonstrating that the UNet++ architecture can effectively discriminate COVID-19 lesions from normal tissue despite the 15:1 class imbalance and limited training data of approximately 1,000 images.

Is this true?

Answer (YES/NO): YES